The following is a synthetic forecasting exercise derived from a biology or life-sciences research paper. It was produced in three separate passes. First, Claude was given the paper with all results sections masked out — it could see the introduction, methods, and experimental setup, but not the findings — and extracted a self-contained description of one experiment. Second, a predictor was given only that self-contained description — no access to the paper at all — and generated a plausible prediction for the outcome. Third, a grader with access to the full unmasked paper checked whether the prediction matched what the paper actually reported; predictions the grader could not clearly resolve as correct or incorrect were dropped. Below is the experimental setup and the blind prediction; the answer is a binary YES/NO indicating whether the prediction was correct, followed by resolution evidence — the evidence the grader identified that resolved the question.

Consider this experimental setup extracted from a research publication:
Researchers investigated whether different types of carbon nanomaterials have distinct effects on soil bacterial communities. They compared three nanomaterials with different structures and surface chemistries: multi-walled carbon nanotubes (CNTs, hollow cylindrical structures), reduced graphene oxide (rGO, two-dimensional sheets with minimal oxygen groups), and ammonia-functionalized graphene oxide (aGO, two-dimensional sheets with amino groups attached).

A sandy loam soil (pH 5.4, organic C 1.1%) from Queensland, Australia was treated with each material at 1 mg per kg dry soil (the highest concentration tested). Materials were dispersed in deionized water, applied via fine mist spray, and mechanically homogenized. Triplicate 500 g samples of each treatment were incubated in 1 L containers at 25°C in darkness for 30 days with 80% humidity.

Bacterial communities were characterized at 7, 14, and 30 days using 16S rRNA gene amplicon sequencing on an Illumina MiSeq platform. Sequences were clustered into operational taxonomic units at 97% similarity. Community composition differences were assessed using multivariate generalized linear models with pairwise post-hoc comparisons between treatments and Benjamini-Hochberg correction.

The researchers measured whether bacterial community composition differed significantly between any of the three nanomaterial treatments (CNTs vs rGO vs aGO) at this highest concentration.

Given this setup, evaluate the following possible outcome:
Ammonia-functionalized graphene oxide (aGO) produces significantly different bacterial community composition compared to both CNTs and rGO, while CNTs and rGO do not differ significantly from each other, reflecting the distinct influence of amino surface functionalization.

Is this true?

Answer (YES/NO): NO